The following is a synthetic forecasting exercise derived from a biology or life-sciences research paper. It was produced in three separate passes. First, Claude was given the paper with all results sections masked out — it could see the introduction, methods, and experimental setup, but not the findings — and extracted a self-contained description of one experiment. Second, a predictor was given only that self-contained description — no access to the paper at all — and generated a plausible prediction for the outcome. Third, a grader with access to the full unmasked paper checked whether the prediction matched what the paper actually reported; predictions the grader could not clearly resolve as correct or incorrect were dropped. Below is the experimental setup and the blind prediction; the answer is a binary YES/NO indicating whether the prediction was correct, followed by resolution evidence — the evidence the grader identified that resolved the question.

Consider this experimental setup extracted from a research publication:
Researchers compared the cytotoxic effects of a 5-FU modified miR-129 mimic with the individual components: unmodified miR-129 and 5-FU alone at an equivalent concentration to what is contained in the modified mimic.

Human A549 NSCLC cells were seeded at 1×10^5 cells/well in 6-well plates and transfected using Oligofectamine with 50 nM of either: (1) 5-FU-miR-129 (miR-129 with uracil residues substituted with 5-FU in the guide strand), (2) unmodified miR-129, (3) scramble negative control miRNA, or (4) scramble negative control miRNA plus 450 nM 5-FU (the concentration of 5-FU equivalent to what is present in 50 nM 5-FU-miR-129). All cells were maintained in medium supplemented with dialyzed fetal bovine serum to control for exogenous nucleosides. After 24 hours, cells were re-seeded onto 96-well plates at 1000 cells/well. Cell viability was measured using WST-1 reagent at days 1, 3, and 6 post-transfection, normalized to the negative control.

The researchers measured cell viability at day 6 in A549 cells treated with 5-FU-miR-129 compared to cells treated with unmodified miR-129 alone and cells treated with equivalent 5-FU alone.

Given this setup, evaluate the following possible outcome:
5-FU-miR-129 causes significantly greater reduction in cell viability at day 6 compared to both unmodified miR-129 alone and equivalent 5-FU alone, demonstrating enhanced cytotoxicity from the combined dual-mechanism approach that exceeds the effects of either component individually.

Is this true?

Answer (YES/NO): YES